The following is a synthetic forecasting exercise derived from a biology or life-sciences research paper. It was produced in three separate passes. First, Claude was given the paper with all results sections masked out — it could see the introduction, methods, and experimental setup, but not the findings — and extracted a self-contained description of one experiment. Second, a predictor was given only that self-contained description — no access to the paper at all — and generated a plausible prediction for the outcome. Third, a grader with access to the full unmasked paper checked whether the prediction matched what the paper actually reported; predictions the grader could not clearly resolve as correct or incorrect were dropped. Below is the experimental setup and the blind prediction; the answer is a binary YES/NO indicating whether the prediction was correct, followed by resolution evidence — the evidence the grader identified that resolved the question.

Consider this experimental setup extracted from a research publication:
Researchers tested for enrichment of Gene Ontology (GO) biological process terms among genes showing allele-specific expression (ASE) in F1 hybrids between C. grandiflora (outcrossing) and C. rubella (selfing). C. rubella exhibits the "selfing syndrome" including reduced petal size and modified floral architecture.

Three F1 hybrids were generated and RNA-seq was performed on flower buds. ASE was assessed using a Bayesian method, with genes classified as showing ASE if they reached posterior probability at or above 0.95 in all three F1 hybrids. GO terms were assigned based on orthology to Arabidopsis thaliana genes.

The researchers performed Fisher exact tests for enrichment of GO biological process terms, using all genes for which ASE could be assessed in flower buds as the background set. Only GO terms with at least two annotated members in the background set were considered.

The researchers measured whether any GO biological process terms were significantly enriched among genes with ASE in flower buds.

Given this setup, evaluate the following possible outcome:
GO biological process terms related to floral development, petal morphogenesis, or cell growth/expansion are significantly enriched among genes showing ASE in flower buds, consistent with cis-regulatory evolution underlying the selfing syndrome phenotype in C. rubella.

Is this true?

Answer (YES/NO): NO